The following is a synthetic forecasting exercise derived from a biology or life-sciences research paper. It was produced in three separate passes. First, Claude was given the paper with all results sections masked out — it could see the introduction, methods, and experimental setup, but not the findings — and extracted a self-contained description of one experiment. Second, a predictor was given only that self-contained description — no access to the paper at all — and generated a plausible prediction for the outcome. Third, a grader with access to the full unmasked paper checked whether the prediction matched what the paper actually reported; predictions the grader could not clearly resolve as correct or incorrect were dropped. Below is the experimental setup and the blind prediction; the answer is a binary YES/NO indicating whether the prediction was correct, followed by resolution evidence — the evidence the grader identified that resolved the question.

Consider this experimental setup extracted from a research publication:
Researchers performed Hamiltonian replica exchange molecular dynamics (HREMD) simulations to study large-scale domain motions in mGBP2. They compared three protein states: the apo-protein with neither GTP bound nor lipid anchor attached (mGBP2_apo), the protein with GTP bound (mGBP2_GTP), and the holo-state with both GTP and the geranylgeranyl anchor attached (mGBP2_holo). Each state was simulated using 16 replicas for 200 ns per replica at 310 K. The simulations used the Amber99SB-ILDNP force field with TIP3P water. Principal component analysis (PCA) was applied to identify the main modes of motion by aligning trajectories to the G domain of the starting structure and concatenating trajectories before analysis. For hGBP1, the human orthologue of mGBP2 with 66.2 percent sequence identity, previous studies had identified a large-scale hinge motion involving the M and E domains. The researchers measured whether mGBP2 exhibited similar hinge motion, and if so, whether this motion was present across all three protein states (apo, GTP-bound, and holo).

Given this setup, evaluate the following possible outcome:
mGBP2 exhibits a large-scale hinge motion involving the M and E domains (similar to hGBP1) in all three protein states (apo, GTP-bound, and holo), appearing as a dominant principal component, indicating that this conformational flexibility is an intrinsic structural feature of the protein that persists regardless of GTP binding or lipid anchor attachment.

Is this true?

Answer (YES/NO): YES